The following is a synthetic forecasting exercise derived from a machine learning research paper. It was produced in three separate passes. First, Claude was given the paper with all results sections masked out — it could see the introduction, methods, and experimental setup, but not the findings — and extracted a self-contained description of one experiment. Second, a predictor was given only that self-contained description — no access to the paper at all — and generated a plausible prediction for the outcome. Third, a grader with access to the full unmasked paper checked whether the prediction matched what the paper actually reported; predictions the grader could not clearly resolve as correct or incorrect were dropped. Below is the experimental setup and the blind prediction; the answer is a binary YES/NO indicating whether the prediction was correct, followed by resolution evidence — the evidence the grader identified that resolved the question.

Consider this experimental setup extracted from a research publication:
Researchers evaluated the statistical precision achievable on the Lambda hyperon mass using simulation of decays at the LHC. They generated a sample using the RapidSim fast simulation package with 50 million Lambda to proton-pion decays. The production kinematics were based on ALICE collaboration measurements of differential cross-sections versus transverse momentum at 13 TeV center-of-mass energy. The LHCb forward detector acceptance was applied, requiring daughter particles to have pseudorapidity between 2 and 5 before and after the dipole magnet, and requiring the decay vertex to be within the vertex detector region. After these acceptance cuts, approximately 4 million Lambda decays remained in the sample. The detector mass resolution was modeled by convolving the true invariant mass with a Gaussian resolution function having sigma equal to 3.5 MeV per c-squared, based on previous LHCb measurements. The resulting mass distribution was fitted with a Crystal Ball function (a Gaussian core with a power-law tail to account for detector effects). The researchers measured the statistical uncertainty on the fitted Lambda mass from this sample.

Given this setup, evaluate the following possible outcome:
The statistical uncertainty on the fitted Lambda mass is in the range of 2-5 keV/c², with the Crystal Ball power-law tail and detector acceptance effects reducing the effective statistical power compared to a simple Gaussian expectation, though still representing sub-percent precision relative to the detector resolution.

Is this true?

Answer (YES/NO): NO